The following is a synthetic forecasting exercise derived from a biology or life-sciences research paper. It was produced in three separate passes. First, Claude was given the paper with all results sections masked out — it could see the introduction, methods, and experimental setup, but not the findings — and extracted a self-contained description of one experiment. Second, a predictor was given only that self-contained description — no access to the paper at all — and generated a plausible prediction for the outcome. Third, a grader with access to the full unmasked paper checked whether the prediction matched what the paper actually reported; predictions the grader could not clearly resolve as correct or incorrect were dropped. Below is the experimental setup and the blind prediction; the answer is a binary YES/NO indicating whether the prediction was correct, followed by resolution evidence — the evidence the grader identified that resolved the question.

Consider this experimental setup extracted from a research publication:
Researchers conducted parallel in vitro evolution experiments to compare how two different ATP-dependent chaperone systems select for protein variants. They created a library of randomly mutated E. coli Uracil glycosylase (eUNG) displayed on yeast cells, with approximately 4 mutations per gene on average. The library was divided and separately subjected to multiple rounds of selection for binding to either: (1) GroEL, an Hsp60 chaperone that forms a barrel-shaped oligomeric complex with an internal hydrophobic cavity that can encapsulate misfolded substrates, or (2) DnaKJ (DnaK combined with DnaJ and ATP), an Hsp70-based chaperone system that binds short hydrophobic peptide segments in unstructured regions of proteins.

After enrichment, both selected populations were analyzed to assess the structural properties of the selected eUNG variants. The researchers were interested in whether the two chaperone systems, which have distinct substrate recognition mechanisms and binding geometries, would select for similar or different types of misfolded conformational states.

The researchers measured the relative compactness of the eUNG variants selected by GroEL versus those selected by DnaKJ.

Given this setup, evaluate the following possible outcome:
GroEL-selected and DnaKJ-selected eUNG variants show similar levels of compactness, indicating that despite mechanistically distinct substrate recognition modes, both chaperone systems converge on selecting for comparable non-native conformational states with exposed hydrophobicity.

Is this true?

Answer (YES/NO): NO